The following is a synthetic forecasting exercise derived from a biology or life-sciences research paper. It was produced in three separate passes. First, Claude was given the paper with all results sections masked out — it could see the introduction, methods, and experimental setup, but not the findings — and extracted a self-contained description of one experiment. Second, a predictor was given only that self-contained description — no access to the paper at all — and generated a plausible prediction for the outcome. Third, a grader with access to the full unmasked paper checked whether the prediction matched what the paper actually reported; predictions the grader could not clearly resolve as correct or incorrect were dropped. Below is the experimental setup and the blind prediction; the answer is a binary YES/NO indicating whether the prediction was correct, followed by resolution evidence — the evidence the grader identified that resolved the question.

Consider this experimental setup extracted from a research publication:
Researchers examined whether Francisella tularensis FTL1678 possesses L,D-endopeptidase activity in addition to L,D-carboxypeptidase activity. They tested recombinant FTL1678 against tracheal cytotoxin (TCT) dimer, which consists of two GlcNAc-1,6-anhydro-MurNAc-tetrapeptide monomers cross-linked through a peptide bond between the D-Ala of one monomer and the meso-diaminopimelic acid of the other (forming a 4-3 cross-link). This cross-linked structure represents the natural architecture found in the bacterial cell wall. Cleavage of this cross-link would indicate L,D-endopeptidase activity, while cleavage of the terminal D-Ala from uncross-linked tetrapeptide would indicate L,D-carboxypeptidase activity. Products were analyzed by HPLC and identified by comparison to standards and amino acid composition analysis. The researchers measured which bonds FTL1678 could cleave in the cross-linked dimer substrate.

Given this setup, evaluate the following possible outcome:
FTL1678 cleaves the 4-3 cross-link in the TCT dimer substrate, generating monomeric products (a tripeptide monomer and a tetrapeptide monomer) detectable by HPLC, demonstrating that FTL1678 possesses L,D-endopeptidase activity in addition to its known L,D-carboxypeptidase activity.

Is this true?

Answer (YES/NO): NO